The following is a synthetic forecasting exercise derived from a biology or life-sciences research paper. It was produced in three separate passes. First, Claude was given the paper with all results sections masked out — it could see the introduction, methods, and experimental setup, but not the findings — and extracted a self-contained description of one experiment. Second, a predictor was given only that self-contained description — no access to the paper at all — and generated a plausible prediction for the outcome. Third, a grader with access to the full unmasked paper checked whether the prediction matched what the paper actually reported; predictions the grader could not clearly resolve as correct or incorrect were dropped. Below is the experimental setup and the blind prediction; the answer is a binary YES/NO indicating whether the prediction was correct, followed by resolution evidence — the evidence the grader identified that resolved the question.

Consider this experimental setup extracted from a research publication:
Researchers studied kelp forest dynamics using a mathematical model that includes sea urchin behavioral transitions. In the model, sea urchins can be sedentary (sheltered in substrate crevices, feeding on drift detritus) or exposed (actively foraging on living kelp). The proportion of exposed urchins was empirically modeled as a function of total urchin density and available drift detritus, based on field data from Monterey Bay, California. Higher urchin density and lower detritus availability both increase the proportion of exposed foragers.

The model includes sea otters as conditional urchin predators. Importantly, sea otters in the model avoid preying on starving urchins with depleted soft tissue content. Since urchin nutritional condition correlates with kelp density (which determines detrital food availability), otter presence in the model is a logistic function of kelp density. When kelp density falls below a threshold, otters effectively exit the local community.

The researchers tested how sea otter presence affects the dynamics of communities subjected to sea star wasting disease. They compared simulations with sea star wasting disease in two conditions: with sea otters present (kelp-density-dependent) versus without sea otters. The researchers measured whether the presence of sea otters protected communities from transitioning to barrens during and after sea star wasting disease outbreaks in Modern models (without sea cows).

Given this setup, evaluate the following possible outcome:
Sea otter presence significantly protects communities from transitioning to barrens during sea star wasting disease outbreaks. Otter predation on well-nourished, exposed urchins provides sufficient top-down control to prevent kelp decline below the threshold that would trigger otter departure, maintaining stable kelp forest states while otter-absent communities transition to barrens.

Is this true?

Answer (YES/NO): YES